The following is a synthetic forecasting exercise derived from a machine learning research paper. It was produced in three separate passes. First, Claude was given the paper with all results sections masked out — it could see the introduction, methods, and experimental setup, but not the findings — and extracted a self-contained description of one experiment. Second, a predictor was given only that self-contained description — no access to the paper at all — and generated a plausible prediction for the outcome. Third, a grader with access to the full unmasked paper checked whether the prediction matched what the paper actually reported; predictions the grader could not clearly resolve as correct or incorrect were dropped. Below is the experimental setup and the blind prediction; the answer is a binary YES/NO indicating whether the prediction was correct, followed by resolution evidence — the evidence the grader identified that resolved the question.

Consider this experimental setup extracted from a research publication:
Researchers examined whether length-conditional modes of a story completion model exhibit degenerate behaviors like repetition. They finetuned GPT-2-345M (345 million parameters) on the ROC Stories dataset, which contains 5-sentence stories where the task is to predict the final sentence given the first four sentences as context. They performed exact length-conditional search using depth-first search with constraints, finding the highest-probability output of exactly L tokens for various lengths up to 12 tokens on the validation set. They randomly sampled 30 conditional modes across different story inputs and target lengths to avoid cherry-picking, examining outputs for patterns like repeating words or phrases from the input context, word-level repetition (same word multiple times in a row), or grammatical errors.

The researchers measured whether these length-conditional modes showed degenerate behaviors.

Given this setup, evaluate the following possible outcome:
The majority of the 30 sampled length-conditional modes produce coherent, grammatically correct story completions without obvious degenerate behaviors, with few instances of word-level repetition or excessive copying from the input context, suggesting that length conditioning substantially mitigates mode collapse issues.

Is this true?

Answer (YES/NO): YES